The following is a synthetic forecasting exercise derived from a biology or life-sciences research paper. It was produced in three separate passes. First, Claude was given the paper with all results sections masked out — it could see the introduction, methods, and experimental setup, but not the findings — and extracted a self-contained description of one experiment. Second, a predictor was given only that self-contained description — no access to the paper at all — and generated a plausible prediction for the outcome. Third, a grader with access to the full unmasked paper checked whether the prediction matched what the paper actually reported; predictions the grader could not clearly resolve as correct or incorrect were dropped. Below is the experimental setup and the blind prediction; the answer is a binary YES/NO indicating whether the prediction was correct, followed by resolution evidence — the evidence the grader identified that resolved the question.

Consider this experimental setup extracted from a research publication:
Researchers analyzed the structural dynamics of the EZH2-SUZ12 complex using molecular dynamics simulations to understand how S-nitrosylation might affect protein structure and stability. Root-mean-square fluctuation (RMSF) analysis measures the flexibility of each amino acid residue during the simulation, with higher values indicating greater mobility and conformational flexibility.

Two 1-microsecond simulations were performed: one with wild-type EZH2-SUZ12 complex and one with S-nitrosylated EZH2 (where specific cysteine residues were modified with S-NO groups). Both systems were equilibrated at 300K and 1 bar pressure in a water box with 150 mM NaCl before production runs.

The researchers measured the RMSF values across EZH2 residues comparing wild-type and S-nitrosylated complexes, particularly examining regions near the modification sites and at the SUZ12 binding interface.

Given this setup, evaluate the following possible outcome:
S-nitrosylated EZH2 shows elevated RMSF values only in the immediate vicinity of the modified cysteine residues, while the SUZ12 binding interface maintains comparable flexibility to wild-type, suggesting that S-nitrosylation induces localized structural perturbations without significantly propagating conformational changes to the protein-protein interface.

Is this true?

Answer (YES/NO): NO